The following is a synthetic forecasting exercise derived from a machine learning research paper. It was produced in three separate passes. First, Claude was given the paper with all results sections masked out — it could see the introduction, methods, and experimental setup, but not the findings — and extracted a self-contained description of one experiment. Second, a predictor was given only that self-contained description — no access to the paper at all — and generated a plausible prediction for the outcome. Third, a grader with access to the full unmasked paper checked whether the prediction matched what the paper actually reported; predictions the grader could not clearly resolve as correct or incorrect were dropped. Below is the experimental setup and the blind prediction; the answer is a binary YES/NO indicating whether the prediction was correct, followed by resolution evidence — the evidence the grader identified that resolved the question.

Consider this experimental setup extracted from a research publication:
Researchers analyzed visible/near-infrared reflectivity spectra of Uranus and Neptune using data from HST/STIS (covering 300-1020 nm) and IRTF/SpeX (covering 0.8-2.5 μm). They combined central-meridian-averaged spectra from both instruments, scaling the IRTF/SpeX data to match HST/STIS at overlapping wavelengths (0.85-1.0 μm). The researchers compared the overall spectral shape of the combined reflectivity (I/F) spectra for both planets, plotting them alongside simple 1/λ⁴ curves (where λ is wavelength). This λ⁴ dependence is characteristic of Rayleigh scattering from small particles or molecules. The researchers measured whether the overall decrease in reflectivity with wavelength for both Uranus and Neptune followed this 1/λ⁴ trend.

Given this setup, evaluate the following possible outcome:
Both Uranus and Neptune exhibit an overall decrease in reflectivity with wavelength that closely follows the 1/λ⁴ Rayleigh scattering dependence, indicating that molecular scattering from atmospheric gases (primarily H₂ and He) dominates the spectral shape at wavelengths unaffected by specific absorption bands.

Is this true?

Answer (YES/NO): YES